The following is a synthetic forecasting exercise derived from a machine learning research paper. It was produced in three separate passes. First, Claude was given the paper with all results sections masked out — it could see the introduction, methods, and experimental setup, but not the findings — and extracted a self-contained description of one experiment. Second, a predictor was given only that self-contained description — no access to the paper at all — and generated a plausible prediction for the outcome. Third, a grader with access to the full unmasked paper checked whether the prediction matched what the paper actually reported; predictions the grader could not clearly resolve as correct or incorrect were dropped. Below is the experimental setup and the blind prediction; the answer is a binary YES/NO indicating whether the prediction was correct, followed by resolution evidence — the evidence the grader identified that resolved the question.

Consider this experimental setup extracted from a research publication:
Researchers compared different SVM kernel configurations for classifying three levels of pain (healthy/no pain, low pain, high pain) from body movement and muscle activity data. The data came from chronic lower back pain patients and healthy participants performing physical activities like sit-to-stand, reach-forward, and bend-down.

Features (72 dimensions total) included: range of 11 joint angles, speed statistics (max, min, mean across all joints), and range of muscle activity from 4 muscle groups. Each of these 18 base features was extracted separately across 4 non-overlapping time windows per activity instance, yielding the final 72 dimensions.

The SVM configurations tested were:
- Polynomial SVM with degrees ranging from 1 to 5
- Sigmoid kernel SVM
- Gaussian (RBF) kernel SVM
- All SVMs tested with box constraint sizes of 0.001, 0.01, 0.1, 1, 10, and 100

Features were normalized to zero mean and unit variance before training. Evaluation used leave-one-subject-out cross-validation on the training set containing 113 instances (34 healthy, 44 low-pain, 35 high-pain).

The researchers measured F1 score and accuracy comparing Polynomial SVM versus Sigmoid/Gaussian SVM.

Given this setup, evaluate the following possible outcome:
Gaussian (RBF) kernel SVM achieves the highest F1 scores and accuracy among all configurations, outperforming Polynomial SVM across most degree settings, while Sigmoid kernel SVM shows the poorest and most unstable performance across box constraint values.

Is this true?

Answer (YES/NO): NO